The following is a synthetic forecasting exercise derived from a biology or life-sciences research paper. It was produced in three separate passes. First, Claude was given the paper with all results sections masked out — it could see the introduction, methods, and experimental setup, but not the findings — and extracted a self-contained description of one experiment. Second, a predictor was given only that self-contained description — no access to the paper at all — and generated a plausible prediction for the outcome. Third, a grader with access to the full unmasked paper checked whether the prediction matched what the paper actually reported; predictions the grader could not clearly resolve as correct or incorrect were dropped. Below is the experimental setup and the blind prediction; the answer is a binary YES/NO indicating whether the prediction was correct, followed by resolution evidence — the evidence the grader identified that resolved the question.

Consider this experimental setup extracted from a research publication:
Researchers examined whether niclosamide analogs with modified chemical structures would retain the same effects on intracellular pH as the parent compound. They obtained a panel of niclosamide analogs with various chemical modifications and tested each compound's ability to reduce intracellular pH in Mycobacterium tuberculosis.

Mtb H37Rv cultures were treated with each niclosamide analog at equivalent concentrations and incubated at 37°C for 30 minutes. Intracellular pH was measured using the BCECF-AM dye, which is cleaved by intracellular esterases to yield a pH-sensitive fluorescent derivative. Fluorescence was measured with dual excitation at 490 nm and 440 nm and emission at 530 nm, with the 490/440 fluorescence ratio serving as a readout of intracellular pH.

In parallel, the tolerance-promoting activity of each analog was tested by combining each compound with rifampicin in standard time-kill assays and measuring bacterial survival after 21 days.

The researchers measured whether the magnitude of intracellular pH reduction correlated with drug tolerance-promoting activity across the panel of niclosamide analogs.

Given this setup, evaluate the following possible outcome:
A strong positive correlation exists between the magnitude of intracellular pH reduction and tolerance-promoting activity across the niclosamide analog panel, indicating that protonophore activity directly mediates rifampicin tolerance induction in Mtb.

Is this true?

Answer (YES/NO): YES